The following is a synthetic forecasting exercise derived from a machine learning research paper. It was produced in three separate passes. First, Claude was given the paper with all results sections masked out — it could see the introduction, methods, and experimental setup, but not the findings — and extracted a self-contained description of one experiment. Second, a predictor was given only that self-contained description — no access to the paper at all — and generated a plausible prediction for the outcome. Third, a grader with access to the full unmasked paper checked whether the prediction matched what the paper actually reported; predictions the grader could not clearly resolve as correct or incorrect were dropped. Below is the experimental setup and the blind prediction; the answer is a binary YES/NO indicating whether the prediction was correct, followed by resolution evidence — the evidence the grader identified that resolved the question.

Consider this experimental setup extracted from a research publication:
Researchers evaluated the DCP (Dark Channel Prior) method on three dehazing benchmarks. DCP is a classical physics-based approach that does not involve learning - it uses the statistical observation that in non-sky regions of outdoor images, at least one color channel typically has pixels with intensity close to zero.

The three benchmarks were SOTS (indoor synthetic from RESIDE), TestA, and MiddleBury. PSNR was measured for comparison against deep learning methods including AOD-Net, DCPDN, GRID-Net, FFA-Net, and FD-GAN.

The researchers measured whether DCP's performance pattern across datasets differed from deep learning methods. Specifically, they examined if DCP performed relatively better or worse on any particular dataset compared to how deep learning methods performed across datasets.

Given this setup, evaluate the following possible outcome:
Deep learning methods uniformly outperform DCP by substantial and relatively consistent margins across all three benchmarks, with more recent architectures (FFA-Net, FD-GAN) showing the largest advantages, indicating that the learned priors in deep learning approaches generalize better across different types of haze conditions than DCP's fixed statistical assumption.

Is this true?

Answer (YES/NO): NO